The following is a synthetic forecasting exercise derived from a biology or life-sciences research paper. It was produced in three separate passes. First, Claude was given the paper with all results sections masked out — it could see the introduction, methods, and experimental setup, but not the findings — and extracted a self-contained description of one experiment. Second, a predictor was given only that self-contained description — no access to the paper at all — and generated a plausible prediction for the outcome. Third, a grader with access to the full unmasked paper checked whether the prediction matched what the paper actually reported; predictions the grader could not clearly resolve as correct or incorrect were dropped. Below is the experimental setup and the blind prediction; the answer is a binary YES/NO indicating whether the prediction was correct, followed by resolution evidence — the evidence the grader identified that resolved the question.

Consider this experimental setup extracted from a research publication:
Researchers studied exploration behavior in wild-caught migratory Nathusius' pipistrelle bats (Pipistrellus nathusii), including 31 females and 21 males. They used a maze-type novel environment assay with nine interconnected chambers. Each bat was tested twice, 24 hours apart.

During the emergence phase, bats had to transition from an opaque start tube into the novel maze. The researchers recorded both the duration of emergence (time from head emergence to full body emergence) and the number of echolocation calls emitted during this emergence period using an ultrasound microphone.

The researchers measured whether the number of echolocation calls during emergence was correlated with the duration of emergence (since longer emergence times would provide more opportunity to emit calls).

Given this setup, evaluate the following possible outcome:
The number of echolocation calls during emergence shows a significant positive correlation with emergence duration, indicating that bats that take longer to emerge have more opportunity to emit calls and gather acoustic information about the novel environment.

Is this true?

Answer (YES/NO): YES